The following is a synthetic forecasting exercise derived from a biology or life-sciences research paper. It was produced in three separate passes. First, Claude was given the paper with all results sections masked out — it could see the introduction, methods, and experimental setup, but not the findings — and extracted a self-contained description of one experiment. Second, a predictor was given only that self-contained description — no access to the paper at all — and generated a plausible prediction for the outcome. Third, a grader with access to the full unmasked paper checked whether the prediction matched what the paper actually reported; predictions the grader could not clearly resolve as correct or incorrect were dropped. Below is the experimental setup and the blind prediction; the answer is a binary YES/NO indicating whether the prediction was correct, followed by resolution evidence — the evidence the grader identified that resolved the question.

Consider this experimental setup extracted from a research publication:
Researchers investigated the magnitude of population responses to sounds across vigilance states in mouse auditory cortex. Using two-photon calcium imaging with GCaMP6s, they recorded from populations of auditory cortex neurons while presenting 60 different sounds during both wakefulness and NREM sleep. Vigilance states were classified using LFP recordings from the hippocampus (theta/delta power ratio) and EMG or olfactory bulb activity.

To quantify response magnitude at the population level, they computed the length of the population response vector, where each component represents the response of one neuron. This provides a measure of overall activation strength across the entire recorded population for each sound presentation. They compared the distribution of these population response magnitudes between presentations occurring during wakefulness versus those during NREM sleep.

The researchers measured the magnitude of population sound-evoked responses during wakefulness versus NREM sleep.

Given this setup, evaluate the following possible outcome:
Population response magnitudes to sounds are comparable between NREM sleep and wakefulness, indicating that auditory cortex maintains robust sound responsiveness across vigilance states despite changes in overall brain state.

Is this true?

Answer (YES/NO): NO